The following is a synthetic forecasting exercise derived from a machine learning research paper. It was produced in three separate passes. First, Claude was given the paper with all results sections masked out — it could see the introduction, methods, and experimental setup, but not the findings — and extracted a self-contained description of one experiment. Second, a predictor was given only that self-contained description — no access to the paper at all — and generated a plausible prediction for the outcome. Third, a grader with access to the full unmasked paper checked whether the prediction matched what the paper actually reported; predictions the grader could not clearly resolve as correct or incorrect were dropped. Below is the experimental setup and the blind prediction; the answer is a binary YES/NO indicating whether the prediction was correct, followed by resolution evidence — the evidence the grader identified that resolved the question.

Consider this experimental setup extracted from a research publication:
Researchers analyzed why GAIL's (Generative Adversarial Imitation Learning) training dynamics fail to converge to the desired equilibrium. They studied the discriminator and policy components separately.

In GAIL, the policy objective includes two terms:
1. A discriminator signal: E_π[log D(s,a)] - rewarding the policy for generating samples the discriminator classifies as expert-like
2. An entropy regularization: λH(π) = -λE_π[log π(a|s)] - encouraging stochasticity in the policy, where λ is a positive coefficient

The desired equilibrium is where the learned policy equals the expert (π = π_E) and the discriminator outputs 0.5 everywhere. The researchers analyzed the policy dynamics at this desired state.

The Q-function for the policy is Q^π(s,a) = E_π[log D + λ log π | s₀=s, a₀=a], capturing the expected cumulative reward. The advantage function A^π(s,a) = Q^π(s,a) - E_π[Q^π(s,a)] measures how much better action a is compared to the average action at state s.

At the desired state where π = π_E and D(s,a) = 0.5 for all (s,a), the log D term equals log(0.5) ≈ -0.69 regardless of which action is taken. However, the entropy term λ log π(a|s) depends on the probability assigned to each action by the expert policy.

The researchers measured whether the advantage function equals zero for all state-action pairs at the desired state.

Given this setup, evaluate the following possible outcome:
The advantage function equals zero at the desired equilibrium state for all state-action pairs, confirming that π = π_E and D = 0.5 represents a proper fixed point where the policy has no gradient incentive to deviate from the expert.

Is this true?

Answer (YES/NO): NO